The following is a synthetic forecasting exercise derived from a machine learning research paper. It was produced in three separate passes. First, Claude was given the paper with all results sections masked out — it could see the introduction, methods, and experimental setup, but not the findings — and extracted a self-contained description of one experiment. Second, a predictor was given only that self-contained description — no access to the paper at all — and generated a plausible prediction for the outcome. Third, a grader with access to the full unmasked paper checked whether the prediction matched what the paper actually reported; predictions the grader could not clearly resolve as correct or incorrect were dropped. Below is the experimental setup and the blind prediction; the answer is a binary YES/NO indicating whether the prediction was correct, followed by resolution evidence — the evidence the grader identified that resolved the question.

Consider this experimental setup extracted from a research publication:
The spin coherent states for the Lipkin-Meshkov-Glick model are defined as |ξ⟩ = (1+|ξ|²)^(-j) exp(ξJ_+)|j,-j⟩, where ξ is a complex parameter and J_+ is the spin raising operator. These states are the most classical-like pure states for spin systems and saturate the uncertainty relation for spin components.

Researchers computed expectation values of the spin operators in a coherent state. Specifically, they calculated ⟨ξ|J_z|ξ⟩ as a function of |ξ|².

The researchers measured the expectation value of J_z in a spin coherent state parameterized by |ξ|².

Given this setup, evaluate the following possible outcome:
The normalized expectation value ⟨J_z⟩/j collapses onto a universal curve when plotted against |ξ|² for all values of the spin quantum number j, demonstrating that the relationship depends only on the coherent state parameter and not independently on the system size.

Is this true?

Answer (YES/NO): YES